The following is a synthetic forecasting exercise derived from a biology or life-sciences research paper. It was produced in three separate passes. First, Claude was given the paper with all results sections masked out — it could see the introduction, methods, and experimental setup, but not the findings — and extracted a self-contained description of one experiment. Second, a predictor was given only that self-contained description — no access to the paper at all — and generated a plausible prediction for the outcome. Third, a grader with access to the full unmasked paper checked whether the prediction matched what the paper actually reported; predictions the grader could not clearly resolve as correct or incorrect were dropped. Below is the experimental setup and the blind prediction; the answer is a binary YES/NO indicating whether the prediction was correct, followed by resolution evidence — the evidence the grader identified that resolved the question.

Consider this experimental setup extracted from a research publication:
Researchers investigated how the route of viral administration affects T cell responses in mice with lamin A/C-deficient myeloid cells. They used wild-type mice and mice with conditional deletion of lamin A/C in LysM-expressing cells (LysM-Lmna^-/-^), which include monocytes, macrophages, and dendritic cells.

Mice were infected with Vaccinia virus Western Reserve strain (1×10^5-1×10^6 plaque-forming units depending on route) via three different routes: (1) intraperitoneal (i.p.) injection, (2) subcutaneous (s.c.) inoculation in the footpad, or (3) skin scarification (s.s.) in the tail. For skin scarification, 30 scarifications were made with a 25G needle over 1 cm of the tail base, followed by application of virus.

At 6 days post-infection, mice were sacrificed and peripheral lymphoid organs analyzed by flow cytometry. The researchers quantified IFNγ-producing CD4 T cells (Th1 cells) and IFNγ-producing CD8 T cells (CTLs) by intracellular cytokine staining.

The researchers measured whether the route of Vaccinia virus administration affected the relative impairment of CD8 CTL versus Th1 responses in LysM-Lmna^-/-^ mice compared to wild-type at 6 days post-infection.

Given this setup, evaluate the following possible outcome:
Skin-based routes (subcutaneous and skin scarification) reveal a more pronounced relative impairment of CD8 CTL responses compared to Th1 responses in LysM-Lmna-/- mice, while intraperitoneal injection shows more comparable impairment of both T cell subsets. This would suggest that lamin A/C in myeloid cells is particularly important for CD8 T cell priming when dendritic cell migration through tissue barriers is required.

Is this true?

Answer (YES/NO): NO